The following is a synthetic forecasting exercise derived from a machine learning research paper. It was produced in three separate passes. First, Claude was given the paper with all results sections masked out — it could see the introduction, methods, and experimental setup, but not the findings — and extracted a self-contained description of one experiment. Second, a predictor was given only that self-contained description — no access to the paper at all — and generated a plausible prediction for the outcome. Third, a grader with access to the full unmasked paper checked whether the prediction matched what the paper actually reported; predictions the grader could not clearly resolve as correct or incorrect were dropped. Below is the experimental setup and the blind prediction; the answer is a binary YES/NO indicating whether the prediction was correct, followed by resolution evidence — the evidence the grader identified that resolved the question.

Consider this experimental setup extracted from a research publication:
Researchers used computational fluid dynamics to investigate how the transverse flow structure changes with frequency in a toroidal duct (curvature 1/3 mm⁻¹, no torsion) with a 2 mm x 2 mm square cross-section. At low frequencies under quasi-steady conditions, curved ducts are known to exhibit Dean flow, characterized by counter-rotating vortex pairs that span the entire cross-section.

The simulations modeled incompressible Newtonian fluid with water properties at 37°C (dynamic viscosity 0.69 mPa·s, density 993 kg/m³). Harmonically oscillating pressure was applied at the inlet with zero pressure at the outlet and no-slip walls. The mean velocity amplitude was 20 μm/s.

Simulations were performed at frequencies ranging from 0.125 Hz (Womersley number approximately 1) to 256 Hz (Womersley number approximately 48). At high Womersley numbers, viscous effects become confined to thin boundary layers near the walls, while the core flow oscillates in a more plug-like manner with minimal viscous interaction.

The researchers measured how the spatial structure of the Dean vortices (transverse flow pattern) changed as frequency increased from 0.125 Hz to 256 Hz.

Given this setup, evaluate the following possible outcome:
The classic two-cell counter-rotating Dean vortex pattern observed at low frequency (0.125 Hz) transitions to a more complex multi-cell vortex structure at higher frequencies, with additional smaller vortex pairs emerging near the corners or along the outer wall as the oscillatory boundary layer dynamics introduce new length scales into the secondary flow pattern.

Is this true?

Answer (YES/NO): NO